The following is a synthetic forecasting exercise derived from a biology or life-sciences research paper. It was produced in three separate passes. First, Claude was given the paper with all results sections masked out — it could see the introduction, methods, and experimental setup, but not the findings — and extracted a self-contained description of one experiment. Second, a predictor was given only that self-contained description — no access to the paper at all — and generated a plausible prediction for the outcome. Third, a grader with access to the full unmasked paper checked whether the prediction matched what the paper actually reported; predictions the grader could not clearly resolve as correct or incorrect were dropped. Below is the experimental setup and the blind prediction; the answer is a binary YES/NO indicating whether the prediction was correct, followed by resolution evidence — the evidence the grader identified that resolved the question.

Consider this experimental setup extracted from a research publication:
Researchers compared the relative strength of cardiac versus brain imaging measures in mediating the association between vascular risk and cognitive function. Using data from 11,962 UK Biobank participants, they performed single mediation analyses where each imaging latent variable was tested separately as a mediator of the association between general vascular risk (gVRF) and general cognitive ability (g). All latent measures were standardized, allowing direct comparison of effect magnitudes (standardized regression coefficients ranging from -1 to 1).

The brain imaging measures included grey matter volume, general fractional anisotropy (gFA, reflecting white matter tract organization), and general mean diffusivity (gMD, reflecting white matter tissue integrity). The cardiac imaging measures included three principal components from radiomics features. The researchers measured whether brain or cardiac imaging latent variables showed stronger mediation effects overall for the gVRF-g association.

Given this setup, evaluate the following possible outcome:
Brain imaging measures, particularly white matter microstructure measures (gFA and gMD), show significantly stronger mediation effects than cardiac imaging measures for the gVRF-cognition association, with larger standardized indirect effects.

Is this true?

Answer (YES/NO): NO